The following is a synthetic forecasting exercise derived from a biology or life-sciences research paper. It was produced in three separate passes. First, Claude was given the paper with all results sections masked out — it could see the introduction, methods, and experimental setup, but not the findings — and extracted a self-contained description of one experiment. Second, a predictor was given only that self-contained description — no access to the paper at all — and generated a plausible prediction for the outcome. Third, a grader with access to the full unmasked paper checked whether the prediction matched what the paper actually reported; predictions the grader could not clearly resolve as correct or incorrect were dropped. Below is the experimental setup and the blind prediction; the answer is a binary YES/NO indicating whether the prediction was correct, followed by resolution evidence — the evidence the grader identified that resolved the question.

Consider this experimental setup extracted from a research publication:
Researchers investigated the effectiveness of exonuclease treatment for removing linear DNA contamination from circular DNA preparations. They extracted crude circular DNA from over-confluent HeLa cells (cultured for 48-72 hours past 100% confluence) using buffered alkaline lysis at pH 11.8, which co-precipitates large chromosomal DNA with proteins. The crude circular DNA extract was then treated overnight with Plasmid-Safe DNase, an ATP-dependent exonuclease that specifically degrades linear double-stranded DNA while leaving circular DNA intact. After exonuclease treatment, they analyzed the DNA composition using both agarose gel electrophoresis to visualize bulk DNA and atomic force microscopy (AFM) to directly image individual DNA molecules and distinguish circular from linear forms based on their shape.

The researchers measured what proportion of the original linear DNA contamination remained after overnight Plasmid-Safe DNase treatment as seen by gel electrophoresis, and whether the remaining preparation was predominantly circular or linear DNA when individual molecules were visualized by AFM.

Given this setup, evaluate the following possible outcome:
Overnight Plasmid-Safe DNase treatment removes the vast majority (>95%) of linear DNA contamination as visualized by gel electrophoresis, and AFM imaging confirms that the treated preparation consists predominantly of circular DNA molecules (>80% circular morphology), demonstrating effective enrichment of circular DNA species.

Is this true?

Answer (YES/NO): NO